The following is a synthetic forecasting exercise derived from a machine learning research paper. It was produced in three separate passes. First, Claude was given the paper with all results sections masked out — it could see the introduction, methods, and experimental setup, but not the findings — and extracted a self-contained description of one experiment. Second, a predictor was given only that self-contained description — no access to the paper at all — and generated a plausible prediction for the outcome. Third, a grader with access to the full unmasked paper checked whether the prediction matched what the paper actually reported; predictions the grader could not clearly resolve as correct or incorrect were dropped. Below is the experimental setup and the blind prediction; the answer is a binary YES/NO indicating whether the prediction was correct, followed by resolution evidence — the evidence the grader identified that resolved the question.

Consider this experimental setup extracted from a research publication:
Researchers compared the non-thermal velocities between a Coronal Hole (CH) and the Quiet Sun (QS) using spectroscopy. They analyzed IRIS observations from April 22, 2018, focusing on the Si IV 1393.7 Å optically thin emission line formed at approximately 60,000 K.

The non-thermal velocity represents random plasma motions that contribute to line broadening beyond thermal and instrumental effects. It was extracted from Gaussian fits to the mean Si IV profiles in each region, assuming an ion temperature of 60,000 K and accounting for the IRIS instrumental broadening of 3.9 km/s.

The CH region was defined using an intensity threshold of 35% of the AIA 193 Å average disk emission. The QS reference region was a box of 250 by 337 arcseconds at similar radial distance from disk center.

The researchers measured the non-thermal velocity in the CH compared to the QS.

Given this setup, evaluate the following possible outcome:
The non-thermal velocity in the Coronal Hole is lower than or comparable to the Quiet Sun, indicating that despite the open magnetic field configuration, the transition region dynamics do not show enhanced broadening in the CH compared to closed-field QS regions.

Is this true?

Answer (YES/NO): NO